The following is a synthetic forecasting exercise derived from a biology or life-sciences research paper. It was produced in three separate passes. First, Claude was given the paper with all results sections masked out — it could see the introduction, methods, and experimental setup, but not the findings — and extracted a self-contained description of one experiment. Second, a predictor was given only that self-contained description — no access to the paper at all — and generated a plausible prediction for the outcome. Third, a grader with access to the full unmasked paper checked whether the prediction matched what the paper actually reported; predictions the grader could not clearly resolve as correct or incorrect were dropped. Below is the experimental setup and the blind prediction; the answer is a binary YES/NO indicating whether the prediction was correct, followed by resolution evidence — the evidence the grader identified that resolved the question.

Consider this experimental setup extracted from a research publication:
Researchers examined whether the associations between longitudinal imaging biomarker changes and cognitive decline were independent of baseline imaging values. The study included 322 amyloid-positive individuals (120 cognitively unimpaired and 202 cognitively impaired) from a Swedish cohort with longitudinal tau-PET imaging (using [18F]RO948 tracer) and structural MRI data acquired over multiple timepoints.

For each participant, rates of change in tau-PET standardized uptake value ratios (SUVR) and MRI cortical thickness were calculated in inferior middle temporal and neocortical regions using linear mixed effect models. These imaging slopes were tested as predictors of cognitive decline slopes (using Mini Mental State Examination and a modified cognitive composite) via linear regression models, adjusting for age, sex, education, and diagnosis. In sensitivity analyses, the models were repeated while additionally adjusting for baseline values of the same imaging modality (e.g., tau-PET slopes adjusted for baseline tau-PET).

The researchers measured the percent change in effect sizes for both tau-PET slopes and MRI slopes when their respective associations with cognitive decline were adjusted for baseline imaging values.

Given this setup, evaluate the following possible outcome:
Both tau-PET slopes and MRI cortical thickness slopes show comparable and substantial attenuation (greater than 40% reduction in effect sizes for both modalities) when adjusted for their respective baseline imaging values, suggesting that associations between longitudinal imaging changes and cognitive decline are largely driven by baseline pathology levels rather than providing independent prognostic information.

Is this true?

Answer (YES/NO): NO